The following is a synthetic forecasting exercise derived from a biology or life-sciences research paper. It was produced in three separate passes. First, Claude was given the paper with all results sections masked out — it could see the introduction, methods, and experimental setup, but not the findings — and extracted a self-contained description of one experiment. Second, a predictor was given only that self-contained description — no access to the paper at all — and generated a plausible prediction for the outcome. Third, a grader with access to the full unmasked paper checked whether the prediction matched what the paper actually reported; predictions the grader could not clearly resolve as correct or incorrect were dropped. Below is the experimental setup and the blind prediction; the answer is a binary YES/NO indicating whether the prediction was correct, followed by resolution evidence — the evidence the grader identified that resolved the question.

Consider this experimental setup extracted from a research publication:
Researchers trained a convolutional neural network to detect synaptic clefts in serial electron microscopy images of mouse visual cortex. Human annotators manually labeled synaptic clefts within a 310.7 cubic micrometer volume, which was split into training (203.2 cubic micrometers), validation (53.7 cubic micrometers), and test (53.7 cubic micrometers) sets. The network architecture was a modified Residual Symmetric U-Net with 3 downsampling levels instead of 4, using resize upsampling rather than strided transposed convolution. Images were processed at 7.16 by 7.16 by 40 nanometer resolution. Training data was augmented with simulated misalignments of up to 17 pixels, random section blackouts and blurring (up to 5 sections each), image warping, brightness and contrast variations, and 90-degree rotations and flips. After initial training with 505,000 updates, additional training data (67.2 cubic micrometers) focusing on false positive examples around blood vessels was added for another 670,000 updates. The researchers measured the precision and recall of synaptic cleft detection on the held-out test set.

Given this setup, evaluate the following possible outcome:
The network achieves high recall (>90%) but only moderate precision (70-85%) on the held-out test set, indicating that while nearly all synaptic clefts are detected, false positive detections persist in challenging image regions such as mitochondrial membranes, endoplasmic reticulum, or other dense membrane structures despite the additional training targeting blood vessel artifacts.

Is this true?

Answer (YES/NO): NO